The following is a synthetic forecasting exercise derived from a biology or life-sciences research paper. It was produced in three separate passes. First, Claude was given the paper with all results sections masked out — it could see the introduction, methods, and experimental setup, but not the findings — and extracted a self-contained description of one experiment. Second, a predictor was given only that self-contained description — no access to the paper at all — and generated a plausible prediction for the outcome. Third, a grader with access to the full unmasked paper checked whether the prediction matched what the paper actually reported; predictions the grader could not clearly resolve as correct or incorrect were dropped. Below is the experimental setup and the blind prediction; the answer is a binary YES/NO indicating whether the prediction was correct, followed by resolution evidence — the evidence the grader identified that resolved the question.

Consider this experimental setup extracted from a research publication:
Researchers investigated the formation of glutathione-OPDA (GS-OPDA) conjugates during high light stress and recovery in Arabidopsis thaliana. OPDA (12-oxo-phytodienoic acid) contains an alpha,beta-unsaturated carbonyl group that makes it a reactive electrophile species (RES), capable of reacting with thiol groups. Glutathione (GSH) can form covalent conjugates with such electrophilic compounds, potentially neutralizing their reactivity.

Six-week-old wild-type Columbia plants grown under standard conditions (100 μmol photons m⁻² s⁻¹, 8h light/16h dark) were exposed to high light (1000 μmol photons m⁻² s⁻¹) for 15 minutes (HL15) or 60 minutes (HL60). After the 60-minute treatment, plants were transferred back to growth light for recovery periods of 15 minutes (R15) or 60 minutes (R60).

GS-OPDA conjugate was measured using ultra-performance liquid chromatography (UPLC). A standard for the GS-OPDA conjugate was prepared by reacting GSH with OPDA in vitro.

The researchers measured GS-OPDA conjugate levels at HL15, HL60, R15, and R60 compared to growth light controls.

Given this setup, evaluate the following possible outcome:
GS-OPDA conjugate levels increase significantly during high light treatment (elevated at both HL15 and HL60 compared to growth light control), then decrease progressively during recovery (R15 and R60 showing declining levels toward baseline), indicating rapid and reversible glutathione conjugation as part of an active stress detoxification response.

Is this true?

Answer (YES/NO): YES